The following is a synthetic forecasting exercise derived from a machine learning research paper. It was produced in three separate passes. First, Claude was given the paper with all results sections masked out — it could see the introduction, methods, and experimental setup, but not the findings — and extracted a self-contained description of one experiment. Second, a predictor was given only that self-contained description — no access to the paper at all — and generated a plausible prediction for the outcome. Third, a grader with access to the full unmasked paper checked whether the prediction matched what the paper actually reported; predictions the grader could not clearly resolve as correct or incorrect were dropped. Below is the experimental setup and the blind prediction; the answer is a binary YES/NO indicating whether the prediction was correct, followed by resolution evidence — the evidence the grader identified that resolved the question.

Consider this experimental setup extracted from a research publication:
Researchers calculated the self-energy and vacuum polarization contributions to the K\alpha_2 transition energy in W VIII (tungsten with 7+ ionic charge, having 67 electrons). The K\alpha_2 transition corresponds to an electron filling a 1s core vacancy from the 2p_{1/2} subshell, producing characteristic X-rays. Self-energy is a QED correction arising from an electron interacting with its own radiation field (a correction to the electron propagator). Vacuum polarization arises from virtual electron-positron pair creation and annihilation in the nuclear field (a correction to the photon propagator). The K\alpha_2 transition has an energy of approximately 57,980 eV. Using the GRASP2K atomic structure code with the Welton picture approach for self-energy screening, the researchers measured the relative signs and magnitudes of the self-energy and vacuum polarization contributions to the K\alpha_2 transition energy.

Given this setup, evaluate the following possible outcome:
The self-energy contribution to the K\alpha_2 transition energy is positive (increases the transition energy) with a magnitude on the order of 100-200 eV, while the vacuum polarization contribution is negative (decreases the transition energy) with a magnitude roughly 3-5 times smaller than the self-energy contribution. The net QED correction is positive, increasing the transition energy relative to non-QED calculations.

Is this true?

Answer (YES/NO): NO